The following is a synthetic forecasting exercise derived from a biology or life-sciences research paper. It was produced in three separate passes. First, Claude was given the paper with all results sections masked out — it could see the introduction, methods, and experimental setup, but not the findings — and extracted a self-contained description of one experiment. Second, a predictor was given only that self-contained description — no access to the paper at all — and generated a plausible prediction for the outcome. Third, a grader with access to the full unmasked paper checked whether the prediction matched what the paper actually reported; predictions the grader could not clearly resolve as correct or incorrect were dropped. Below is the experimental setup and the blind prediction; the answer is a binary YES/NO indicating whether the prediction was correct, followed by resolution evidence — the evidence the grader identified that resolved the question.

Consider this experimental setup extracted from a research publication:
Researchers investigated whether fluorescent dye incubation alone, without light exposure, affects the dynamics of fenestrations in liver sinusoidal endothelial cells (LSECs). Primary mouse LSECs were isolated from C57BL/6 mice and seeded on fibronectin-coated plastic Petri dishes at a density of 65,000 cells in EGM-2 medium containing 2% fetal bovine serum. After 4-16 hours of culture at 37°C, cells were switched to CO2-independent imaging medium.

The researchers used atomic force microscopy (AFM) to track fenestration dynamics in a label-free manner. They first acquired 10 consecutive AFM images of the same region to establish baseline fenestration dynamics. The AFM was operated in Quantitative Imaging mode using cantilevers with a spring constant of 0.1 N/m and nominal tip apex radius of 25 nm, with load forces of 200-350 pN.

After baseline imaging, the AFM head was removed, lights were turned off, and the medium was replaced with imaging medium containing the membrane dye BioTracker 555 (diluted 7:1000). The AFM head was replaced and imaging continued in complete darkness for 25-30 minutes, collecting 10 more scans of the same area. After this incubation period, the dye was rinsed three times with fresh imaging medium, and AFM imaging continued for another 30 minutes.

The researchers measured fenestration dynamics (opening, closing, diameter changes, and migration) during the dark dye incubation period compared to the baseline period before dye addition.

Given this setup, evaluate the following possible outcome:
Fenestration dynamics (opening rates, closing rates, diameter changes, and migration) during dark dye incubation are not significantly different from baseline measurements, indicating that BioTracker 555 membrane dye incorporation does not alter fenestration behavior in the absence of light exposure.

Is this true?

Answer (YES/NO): YES